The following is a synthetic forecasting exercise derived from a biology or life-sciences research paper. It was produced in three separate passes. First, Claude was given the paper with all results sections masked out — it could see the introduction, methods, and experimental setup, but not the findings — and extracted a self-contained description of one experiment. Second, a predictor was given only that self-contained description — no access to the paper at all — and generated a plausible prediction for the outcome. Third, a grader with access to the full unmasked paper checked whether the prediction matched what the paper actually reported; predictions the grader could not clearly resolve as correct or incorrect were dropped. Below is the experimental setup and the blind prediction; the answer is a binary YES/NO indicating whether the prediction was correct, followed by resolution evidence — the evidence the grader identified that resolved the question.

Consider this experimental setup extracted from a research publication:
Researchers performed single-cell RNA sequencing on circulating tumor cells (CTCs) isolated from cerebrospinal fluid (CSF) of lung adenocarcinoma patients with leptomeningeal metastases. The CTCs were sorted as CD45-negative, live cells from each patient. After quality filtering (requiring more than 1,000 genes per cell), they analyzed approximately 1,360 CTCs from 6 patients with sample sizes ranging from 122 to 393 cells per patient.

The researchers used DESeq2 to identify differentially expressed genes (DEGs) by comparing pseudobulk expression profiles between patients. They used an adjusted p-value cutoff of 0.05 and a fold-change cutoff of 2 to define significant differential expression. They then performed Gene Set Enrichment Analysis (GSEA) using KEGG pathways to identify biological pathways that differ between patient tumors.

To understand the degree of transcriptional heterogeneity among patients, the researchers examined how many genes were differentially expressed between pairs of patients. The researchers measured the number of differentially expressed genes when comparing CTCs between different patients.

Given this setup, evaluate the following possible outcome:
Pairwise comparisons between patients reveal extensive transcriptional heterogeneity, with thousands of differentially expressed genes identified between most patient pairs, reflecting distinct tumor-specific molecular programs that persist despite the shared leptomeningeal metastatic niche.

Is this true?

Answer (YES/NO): NO